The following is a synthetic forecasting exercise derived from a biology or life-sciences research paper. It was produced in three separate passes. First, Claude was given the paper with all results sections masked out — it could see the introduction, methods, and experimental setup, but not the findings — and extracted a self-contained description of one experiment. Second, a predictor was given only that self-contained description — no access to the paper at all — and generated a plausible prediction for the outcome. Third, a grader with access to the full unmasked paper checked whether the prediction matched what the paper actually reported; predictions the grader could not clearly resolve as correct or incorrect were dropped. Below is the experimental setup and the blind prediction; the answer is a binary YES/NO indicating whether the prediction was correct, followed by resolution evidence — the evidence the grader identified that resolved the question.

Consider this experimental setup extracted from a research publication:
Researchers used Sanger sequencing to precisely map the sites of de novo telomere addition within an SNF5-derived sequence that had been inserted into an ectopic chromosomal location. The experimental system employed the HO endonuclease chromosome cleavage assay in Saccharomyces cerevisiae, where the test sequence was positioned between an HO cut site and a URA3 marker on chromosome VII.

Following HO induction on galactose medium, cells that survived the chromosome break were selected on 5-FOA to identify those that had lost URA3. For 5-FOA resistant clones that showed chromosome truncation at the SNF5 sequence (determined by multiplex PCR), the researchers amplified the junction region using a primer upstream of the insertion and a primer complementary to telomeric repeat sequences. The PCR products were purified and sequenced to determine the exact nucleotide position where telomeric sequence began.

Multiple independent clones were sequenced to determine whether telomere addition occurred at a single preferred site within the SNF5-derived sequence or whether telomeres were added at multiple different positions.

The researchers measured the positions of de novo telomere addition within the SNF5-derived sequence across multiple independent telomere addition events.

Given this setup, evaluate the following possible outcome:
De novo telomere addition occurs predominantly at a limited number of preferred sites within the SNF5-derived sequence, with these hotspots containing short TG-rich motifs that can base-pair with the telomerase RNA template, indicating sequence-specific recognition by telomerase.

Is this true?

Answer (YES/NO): NO